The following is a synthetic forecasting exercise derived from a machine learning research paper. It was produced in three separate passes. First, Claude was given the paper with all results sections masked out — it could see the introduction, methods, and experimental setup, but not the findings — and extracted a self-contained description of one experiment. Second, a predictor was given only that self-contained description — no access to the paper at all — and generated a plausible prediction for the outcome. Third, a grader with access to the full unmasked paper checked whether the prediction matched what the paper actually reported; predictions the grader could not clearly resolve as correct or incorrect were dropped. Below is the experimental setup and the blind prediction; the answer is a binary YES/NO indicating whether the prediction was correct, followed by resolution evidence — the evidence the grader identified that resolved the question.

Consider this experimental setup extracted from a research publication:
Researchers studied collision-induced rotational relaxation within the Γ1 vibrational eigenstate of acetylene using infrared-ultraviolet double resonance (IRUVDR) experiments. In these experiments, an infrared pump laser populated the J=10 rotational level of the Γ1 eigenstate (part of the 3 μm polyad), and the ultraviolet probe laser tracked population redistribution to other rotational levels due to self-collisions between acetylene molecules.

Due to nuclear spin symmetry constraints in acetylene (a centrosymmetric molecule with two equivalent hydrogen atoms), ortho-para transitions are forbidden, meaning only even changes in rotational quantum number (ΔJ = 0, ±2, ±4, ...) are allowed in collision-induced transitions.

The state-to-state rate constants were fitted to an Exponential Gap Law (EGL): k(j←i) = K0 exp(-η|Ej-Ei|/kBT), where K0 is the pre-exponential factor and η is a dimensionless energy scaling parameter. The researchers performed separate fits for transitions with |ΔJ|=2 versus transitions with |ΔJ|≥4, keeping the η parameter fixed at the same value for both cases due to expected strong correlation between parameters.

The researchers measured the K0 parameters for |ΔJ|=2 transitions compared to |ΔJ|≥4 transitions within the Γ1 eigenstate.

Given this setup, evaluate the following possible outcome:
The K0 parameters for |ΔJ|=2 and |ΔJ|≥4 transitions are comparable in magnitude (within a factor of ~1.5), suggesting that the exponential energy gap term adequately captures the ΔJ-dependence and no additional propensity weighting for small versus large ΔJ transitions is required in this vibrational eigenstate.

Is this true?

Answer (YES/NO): NO